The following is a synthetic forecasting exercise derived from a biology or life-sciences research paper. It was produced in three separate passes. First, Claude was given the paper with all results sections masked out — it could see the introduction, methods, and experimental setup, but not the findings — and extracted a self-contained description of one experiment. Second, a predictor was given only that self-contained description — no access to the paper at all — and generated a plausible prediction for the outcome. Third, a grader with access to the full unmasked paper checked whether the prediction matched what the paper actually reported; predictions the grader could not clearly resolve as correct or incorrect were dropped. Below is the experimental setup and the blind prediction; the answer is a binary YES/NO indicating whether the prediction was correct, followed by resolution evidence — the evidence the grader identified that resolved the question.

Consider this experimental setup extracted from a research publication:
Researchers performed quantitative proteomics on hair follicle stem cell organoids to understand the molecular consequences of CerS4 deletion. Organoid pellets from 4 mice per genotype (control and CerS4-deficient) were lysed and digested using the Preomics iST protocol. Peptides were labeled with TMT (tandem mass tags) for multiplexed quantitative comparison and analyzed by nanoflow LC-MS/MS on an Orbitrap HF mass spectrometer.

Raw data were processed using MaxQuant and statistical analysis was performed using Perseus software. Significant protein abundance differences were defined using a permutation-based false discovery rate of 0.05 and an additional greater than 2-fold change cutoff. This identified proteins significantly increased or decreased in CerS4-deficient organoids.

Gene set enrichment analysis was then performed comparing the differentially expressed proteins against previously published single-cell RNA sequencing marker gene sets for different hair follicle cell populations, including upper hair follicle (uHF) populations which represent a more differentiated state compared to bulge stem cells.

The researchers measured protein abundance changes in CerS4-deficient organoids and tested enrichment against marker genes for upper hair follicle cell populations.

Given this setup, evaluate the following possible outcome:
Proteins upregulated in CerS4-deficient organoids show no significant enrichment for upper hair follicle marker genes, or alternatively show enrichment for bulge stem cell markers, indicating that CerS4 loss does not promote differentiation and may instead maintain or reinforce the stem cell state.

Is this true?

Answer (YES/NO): NO